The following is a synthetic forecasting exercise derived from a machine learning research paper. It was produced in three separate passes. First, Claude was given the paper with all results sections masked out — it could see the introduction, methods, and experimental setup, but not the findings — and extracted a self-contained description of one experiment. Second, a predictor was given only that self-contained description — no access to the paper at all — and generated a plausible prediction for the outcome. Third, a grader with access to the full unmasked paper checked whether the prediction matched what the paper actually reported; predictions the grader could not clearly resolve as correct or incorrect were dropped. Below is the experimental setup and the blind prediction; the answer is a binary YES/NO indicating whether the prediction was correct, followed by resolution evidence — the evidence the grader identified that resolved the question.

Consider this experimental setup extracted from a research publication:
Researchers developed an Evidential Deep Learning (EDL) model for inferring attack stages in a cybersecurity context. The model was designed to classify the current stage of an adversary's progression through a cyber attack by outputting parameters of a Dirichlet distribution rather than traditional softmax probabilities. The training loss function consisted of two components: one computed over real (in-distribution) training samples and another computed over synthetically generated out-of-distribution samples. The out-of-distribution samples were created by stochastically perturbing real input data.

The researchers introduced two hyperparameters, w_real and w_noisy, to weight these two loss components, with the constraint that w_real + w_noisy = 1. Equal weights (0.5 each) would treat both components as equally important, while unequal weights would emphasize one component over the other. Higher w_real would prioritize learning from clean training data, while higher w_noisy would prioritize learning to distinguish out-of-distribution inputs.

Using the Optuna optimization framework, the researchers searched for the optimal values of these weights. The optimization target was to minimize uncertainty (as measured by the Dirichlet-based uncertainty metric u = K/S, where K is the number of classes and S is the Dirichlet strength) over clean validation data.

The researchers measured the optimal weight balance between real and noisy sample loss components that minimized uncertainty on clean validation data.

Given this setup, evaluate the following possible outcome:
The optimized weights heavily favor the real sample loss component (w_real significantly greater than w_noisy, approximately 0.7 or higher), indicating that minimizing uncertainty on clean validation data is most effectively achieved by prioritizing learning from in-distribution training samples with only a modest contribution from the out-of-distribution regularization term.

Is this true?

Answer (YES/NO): NO